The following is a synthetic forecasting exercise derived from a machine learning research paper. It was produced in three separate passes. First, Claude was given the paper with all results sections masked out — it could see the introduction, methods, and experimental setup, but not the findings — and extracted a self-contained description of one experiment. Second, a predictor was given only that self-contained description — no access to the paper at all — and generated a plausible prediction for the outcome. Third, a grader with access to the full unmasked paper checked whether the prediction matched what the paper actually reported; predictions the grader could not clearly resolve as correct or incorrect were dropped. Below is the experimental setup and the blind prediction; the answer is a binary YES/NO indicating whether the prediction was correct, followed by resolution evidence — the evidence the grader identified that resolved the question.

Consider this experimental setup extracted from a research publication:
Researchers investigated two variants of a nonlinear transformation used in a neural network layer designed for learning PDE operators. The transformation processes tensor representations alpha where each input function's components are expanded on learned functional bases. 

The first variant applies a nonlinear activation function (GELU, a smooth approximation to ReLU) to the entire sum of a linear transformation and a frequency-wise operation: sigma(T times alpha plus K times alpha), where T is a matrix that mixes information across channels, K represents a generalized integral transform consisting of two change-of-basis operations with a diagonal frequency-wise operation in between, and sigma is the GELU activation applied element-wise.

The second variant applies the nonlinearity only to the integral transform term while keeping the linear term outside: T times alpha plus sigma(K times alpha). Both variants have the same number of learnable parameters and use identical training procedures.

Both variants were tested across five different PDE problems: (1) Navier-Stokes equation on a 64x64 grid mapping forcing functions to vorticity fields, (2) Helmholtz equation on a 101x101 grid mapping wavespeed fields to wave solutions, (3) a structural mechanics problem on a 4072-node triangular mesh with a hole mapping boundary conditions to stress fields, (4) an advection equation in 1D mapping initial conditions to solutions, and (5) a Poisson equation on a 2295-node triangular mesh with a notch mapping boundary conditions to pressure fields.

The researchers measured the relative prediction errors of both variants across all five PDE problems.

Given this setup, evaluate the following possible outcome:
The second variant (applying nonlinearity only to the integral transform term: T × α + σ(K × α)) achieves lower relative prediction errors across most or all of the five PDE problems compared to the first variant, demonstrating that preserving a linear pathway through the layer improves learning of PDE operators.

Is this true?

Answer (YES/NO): NO